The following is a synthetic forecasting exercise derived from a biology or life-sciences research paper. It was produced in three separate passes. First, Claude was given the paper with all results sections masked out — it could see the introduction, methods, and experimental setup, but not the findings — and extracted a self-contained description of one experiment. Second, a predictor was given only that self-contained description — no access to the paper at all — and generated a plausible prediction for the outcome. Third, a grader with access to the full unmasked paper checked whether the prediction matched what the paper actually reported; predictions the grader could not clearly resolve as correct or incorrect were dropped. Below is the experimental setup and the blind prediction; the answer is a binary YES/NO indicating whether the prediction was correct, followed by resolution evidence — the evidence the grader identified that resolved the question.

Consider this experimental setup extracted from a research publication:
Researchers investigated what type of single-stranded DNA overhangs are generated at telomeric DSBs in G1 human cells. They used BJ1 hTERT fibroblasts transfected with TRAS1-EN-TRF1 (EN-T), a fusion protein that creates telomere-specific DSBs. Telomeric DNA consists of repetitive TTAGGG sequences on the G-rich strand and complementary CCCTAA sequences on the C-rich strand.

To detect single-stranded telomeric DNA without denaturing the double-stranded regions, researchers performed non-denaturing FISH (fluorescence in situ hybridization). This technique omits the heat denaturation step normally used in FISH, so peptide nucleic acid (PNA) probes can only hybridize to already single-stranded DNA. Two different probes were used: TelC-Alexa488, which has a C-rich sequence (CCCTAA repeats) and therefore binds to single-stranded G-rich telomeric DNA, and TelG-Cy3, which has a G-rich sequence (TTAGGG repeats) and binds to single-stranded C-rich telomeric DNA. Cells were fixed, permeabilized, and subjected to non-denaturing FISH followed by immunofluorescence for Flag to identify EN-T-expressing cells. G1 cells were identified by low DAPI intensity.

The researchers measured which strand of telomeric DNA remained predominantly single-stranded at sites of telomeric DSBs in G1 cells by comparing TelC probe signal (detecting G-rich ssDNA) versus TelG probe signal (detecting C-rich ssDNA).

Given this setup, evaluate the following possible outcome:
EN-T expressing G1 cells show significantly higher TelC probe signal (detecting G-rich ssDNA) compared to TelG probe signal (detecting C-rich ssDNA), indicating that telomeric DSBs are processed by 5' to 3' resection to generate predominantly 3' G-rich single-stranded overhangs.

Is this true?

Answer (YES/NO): NO